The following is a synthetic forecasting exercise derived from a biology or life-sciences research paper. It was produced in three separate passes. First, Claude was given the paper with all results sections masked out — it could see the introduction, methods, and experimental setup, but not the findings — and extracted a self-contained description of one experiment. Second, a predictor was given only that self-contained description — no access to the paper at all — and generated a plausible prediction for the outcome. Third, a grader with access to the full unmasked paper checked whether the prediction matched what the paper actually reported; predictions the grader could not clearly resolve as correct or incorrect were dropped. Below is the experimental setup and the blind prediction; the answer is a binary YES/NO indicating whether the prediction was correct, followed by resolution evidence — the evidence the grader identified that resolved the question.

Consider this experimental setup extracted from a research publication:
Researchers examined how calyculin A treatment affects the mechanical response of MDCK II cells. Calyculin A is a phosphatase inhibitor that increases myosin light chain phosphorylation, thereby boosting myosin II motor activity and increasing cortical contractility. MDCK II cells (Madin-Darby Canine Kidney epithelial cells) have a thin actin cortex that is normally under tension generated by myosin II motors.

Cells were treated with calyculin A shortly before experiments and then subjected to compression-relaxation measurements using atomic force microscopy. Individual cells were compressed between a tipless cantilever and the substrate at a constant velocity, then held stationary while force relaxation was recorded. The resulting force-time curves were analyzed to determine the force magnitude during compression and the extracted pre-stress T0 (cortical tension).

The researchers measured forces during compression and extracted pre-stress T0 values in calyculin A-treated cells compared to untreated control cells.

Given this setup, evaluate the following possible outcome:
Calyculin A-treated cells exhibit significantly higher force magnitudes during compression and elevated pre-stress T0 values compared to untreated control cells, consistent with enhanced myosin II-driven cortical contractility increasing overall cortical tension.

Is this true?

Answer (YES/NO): NO